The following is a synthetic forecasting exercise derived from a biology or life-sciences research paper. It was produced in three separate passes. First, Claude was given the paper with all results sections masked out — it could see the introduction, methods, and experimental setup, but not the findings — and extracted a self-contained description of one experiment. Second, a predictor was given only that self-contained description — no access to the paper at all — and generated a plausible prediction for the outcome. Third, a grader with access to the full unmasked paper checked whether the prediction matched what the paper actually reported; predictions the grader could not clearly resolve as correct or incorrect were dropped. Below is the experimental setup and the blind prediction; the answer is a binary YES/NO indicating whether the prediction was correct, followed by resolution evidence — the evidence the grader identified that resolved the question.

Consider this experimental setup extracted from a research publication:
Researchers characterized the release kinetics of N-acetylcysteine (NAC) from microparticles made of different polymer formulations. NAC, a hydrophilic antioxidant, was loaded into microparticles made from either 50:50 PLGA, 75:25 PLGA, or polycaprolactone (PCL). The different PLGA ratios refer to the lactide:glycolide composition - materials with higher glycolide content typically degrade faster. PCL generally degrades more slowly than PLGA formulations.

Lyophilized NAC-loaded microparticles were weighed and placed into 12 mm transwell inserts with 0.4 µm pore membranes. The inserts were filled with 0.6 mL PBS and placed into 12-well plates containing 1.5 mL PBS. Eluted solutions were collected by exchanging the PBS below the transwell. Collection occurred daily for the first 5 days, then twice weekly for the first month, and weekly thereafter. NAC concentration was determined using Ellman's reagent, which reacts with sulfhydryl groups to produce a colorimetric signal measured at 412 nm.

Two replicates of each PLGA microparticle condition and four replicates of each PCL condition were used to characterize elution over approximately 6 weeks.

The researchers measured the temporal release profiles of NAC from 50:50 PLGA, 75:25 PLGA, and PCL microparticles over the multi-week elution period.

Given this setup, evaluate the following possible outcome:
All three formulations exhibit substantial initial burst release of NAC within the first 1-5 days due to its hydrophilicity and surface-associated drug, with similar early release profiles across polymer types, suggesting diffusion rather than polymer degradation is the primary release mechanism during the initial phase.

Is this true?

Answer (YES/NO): NO